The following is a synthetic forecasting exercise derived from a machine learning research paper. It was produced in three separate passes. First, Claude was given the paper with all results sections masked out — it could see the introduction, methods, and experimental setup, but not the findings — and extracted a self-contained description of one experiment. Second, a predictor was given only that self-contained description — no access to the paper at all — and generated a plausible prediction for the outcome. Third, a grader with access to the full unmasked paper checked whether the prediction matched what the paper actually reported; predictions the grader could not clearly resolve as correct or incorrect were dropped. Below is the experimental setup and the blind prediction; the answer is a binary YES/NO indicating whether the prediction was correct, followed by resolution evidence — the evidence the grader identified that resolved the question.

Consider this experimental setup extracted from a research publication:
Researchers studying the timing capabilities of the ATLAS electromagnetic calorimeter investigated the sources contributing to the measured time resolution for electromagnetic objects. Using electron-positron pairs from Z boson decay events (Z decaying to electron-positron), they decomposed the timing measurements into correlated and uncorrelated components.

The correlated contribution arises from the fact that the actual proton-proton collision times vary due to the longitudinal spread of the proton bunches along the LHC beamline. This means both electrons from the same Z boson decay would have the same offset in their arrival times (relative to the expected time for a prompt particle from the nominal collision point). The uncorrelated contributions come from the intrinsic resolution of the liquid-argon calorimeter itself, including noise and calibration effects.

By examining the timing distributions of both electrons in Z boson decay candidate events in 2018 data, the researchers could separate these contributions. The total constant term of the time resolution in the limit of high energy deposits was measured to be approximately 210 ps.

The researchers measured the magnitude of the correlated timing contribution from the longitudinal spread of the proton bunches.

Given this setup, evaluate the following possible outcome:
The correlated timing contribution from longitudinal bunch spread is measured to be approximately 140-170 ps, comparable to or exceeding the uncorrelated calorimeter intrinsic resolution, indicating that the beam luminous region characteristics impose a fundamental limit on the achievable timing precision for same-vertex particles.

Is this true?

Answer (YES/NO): NO